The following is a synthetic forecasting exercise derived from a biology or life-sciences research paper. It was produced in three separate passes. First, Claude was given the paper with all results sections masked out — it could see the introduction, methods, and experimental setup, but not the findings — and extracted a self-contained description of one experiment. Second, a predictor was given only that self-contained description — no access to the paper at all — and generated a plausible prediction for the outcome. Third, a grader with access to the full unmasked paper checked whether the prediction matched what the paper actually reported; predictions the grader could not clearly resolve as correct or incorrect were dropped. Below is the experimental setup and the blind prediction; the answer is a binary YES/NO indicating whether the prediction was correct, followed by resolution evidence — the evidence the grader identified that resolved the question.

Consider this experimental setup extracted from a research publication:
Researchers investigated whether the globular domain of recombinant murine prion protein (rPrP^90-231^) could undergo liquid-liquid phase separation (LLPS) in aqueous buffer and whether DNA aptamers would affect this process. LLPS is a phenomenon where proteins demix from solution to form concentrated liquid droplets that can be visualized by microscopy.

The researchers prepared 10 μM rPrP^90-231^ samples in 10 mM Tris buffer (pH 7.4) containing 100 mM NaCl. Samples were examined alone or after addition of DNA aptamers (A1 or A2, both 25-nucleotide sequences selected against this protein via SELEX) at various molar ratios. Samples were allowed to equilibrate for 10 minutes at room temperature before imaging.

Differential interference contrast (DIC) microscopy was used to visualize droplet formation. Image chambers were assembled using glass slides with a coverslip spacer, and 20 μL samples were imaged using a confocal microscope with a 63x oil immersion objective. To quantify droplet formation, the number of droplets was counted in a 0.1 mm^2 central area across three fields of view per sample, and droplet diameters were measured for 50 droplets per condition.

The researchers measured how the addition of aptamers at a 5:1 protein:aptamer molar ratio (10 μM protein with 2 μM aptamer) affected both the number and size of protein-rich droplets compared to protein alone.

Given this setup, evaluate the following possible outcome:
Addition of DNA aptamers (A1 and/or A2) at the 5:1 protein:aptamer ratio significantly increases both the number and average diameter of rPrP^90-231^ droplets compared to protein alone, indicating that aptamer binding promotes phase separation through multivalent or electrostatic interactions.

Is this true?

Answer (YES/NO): NO